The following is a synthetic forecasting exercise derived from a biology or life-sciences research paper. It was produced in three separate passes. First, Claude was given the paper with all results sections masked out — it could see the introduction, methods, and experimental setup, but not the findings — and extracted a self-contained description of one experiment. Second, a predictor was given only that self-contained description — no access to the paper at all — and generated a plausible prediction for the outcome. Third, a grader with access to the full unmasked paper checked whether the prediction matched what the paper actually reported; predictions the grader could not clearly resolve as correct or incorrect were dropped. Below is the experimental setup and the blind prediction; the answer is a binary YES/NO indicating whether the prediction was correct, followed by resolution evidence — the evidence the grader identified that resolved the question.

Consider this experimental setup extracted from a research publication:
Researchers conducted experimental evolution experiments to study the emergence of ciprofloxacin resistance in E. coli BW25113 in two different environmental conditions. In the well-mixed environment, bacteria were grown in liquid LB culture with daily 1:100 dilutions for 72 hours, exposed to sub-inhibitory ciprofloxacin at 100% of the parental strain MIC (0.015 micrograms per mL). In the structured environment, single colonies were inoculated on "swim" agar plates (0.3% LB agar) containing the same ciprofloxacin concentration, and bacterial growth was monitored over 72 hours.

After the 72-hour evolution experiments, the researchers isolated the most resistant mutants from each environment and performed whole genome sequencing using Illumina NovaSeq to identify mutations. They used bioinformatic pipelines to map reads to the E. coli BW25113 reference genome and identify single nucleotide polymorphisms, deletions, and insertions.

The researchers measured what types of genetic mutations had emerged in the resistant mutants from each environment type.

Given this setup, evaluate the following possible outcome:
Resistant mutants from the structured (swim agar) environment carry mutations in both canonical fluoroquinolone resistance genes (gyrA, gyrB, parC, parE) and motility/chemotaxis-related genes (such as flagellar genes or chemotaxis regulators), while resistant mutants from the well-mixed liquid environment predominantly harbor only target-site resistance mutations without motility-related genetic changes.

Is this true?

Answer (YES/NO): NO